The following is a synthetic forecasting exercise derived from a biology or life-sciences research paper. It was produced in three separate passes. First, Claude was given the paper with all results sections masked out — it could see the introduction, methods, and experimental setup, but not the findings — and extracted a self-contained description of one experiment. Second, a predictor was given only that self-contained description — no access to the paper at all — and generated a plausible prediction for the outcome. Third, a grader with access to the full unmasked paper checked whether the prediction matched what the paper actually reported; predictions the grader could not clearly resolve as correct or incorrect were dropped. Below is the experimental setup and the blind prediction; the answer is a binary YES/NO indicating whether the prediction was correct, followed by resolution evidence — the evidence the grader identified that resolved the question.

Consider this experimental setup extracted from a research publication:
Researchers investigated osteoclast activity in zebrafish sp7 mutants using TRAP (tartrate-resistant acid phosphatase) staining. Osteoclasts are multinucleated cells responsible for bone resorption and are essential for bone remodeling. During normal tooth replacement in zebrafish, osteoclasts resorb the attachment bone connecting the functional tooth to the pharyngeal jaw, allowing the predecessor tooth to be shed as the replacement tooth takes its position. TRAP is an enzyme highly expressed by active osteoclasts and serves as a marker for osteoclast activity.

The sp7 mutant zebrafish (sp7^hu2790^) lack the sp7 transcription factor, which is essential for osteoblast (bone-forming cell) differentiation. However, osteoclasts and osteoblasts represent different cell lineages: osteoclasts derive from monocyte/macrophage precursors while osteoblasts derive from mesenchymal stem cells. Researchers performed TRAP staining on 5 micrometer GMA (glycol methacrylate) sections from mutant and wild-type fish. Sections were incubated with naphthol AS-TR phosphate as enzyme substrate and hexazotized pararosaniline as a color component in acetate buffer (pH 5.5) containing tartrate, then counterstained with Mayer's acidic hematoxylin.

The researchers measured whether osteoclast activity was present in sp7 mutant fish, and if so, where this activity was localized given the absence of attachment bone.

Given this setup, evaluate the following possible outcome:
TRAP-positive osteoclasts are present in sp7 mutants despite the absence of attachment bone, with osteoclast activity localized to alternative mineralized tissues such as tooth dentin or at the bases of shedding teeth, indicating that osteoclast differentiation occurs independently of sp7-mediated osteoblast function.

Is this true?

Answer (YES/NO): YES